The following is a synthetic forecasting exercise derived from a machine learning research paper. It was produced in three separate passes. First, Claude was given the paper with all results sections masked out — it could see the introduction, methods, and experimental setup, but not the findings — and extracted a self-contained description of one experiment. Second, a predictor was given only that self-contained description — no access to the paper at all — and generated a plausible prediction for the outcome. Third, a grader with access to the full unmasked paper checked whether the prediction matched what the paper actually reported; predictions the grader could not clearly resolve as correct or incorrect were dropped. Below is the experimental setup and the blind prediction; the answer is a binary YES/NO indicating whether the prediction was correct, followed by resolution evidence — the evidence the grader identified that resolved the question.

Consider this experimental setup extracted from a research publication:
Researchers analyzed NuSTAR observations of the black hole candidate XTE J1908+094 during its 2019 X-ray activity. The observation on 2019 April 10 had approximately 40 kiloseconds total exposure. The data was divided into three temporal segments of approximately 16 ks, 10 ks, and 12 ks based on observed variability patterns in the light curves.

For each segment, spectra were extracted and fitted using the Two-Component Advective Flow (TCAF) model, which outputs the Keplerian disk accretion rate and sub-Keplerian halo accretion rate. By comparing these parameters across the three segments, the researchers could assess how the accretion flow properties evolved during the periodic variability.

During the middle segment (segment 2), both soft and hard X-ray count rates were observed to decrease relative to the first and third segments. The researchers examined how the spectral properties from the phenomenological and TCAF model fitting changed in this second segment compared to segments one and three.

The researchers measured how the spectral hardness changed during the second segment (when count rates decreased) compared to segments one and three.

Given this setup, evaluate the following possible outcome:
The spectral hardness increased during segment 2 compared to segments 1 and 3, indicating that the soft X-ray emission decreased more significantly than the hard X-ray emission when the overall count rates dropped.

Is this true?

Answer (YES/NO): YES